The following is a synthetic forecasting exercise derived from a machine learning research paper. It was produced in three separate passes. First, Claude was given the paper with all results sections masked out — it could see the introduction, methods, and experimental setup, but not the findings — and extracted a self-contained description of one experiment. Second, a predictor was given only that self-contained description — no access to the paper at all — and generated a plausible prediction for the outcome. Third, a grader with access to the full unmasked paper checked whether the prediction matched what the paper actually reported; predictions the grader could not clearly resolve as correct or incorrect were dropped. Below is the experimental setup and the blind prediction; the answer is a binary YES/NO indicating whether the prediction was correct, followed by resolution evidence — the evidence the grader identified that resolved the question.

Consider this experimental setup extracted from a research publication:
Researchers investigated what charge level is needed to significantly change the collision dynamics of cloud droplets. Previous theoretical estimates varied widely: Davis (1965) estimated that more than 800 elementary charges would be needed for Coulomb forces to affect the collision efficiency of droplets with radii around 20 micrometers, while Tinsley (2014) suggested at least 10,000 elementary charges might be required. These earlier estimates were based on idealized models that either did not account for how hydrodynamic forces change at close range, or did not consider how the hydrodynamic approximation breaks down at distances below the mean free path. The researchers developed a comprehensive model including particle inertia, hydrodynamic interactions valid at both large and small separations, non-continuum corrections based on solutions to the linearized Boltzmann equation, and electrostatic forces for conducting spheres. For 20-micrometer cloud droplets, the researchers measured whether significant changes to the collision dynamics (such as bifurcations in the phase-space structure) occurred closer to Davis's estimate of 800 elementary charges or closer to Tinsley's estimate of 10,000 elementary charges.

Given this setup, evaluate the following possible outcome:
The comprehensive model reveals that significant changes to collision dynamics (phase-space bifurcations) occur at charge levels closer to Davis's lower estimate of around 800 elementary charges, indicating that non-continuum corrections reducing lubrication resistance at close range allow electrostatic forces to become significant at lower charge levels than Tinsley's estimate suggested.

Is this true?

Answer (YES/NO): YES